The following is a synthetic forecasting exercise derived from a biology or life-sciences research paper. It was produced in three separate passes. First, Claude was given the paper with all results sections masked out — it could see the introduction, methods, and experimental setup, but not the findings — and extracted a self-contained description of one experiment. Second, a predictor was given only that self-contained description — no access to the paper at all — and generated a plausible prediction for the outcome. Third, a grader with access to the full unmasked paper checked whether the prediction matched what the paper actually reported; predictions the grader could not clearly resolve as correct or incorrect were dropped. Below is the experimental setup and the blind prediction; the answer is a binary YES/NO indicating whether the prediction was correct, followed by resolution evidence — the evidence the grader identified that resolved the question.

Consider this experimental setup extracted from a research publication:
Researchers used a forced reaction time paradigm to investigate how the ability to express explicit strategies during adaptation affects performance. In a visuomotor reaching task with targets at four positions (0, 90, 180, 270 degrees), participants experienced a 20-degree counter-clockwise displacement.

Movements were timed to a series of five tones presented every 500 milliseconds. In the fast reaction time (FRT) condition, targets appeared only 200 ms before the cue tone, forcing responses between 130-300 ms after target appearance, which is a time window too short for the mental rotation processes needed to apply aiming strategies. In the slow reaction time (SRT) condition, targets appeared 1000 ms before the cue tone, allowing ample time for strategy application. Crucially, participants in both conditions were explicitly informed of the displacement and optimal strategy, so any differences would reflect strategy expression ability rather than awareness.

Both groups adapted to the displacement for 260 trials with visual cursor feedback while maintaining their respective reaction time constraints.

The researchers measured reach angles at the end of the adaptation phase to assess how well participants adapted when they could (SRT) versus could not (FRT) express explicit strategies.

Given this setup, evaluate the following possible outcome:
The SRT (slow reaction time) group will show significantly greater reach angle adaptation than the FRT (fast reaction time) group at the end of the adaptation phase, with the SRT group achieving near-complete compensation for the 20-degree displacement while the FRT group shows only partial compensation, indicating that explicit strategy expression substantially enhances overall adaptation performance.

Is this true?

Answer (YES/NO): NO